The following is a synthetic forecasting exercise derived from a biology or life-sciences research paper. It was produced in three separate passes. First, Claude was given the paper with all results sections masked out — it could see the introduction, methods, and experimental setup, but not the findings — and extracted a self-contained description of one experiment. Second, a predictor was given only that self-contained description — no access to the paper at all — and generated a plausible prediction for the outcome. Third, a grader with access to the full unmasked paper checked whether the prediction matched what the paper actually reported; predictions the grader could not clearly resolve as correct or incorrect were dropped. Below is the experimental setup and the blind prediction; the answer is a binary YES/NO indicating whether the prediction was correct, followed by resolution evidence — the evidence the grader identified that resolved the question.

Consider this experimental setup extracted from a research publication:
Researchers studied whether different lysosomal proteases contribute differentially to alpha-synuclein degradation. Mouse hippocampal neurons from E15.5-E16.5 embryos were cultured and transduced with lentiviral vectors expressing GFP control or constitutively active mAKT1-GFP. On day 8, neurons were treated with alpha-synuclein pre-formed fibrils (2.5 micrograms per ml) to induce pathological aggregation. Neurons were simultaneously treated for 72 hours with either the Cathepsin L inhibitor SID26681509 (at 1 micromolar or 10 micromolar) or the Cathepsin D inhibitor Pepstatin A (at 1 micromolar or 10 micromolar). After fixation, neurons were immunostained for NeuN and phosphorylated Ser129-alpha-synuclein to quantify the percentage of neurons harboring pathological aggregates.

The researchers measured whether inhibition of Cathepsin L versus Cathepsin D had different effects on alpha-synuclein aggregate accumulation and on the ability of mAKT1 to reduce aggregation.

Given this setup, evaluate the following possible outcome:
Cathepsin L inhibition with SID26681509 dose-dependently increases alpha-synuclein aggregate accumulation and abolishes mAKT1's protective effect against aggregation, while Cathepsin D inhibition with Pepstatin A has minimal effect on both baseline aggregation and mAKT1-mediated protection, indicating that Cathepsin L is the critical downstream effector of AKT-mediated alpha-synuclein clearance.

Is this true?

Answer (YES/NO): NO